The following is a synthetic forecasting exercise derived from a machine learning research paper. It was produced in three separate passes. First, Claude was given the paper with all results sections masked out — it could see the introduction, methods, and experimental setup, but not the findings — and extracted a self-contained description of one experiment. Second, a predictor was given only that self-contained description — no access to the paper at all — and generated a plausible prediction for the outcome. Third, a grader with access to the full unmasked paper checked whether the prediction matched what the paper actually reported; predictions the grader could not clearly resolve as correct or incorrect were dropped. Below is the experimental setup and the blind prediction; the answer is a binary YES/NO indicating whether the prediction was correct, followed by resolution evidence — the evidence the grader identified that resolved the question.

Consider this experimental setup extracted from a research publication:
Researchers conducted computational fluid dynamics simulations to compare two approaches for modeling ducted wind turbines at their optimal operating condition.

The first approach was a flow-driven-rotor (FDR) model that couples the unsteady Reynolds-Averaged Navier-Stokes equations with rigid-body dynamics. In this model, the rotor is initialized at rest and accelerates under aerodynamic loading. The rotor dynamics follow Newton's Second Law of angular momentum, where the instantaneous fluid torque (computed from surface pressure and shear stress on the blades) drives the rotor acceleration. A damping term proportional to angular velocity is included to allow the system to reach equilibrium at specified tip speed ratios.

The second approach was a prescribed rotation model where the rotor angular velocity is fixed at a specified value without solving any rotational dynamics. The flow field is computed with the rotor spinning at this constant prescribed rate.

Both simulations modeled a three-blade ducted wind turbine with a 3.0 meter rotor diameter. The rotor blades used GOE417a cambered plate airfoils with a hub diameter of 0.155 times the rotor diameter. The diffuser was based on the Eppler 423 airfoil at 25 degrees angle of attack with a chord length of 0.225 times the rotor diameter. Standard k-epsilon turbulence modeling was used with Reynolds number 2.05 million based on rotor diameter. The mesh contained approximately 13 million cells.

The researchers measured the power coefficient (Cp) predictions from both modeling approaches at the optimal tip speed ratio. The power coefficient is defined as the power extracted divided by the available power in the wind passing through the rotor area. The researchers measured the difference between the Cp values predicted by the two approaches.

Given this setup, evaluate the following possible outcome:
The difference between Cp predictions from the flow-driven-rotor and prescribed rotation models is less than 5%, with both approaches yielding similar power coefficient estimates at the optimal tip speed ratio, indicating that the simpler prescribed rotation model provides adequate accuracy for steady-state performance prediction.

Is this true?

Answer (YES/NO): NO